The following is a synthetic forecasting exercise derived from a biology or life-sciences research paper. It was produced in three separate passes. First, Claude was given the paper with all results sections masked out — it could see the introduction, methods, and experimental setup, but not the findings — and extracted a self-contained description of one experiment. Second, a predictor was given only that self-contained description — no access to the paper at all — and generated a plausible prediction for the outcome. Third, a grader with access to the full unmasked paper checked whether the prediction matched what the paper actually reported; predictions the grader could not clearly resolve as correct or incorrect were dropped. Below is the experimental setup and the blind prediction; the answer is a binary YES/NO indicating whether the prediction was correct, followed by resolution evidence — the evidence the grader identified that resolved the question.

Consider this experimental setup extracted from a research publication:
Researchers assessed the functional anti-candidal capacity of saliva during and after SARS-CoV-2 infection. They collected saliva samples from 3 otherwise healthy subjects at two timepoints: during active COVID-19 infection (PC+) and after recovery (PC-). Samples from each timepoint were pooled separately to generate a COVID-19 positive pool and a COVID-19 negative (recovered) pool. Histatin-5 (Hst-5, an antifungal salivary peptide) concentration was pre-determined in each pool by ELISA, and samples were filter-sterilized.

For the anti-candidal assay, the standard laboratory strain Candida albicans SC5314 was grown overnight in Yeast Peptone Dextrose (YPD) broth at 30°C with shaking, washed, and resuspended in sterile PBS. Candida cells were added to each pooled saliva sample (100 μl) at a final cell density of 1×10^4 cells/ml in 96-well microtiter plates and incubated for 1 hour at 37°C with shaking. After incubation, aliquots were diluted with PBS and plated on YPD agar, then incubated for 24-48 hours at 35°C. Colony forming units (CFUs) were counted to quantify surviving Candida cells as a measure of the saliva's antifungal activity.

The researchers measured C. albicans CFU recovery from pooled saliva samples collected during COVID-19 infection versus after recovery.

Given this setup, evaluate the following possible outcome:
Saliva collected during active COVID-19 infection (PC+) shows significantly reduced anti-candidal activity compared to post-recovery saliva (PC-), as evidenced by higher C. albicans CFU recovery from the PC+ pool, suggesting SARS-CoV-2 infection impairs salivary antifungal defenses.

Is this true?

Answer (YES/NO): YES